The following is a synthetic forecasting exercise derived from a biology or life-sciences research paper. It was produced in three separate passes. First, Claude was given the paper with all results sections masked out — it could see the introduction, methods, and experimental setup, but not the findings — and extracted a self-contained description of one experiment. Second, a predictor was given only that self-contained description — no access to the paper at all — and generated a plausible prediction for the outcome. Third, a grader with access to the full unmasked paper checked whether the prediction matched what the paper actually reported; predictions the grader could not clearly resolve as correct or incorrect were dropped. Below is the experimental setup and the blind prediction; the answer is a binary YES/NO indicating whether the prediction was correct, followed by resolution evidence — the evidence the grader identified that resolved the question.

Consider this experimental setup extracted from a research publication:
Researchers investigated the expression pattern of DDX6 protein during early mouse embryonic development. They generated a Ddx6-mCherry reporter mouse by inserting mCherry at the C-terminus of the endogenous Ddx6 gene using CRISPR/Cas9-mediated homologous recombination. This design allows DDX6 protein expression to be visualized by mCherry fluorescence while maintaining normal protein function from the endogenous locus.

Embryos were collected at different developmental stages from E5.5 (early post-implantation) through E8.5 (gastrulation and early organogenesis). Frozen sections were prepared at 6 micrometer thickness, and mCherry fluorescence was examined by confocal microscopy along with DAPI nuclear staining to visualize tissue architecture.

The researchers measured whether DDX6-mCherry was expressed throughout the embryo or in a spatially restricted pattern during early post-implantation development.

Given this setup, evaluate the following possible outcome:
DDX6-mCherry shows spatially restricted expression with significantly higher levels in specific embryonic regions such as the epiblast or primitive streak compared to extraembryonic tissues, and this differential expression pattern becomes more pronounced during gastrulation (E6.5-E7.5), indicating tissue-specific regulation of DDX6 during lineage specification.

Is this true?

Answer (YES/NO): NO